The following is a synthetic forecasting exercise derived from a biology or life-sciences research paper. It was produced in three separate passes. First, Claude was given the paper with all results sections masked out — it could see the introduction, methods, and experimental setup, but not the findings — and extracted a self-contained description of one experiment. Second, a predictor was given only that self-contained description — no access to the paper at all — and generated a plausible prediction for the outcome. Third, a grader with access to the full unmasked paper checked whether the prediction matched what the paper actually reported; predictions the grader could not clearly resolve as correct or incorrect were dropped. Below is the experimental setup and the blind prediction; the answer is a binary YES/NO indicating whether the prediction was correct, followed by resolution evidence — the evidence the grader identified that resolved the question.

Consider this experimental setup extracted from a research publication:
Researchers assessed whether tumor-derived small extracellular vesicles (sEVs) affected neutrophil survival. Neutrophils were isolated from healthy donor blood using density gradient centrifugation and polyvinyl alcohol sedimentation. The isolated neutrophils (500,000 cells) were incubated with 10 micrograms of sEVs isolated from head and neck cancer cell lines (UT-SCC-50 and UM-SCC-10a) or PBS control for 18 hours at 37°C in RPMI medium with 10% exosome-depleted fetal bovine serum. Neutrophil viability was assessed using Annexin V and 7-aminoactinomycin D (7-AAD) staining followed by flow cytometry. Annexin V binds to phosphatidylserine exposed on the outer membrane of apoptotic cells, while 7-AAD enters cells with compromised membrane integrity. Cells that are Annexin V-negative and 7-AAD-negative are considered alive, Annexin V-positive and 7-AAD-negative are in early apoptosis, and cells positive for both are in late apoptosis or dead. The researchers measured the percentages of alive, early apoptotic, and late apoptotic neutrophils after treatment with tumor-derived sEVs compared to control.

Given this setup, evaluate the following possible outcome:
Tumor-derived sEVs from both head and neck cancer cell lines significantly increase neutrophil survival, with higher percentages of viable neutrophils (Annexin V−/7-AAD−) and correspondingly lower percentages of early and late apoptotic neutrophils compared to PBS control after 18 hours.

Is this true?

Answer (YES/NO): YES